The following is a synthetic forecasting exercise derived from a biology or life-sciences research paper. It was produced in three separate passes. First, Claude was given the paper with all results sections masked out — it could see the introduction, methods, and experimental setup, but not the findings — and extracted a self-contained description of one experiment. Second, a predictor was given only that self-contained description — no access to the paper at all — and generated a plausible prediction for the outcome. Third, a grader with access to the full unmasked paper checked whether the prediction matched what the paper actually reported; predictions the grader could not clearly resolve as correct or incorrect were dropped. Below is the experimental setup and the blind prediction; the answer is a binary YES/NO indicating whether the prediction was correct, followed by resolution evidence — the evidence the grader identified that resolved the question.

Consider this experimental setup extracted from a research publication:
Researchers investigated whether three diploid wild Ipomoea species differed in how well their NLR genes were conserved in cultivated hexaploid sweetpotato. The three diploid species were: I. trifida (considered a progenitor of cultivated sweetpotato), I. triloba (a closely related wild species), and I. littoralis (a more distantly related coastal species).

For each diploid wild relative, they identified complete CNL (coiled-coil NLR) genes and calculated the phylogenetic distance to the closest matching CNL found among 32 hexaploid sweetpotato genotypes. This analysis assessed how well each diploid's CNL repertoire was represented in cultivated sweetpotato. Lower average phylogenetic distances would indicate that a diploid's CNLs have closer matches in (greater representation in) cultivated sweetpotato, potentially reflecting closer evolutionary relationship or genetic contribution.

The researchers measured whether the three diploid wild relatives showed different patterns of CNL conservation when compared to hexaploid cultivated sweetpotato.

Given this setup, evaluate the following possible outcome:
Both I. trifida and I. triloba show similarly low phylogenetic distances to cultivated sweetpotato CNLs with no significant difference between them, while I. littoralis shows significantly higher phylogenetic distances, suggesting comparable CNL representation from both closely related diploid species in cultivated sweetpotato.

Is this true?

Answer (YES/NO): NO